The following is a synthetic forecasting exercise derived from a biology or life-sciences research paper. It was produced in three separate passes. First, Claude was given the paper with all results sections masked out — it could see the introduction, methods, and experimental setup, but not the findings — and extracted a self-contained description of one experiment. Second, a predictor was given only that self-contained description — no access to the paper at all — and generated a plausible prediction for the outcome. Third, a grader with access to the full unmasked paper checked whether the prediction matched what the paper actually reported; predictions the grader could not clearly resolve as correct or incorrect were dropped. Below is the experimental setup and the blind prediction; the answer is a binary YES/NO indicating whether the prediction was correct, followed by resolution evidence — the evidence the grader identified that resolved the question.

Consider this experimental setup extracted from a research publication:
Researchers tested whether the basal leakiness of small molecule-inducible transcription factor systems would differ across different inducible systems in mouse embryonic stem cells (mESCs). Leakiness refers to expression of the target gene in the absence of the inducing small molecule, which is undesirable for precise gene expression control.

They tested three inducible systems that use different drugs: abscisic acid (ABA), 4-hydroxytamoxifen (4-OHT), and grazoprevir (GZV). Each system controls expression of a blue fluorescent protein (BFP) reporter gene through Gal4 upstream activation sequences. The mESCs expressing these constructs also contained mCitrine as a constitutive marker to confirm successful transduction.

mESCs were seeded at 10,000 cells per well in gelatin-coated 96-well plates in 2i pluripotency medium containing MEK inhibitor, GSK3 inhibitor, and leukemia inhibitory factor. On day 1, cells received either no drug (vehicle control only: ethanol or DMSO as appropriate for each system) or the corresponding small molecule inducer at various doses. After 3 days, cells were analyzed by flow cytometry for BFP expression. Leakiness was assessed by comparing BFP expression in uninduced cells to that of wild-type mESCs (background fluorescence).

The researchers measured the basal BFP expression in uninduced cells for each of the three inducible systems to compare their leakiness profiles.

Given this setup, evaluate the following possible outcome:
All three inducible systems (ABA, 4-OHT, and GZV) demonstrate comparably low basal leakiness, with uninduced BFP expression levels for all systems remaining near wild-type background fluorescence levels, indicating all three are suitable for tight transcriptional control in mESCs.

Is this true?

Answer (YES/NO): YES